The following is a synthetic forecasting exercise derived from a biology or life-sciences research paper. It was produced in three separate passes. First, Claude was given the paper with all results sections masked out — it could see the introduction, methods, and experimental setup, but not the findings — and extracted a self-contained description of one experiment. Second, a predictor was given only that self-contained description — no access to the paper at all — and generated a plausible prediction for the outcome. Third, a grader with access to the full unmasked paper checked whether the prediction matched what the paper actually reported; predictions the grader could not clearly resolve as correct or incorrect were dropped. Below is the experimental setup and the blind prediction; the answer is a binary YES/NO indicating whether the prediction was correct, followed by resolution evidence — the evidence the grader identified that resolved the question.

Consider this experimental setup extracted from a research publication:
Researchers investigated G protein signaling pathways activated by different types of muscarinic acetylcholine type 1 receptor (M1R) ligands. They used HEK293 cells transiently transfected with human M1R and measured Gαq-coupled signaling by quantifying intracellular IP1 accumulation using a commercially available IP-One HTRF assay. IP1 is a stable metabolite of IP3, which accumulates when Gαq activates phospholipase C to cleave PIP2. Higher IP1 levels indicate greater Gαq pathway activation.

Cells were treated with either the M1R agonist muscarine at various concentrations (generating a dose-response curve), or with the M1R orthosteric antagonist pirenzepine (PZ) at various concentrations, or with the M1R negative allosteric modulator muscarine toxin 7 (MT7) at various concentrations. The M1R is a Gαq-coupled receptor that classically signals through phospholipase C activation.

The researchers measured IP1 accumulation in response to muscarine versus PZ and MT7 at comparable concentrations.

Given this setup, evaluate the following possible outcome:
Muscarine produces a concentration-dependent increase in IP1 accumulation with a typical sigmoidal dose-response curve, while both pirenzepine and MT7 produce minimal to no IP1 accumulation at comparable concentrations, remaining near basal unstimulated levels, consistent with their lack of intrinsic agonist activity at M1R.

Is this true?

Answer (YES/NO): YES